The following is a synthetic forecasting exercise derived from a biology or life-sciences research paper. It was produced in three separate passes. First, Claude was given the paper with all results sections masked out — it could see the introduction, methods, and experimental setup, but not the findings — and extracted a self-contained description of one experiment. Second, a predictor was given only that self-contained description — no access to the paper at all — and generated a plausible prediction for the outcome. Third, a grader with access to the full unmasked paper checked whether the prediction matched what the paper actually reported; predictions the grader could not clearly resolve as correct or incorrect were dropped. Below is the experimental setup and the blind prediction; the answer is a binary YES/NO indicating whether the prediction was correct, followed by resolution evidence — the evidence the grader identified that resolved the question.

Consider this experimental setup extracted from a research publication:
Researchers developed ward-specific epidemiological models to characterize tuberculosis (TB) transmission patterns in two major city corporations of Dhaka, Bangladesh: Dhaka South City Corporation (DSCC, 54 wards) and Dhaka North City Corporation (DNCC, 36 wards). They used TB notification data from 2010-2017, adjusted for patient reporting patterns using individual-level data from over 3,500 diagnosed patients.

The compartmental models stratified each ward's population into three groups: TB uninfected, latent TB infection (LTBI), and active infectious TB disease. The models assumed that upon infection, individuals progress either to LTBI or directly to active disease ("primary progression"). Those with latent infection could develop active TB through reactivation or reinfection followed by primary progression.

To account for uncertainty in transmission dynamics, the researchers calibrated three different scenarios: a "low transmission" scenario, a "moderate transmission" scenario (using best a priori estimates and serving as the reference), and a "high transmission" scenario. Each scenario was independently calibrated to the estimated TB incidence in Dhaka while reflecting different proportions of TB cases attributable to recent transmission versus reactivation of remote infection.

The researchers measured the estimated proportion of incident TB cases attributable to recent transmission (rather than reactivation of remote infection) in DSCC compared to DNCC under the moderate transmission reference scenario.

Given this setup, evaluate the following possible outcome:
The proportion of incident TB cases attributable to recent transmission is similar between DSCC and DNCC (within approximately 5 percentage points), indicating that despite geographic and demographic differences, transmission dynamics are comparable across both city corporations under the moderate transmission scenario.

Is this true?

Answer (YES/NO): NO